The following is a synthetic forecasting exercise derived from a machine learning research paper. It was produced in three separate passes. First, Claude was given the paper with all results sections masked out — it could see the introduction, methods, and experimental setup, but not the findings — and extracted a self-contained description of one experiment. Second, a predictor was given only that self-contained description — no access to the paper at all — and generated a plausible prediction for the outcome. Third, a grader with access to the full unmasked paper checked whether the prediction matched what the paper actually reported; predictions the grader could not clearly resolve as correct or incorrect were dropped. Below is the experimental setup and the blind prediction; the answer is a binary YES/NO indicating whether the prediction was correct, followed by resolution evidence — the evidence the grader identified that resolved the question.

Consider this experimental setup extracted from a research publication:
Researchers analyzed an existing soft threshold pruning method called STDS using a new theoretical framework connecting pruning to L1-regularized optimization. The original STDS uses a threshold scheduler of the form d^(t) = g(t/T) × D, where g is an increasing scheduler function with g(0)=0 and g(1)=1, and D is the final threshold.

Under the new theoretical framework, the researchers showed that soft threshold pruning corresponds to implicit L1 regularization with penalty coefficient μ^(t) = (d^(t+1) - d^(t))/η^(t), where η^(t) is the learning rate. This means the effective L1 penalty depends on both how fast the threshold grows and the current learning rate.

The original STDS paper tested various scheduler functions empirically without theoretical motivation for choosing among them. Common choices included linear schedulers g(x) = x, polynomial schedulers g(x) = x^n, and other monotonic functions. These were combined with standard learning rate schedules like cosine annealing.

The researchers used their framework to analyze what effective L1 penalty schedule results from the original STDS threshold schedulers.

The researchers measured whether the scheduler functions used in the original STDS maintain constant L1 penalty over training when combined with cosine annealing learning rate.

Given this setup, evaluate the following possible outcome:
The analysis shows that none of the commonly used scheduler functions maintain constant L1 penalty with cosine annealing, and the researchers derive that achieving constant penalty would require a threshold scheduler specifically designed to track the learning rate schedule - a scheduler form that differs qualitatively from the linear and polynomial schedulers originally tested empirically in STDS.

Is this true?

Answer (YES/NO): YES